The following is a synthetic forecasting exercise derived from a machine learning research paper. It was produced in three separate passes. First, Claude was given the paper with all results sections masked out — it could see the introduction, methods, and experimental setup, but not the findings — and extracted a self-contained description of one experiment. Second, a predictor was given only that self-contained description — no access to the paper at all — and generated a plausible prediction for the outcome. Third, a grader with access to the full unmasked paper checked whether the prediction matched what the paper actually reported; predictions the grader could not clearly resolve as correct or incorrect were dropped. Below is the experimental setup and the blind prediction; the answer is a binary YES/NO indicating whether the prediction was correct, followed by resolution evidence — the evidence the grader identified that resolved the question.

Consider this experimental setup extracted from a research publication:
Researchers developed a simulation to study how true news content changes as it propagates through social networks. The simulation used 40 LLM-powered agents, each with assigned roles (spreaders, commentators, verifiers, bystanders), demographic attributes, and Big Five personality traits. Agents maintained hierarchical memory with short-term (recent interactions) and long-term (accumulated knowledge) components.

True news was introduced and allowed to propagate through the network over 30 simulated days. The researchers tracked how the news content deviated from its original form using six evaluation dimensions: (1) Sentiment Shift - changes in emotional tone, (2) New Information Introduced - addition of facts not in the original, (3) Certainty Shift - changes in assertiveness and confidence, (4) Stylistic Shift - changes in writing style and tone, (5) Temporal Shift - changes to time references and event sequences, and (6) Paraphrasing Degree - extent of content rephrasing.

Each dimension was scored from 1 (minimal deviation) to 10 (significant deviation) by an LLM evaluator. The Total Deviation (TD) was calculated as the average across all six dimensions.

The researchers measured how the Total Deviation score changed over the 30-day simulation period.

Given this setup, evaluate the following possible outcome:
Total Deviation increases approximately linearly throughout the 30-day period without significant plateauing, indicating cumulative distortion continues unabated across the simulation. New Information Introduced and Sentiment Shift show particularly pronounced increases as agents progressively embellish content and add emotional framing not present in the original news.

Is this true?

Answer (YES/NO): NO